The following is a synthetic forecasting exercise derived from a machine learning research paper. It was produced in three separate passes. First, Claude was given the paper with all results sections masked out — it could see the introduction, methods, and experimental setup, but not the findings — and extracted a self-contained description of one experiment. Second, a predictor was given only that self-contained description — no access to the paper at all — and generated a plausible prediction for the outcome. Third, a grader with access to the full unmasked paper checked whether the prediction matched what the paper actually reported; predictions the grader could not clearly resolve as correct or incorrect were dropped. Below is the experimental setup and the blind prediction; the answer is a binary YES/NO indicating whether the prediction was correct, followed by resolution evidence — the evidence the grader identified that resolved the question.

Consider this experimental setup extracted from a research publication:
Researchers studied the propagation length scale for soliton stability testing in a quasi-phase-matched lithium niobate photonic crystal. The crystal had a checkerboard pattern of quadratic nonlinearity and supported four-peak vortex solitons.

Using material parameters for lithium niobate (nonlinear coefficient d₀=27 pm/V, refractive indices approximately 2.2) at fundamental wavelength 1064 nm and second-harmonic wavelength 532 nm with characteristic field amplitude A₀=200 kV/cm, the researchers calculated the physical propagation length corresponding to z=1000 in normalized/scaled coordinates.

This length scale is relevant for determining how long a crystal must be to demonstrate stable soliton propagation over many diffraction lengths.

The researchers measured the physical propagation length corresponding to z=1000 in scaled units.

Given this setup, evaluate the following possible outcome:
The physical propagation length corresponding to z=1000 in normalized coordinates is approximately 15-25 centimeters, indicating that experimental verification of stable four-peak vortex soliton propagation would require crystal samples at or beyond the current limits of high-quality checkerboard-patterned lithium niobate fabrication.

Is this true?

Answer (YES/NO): NO